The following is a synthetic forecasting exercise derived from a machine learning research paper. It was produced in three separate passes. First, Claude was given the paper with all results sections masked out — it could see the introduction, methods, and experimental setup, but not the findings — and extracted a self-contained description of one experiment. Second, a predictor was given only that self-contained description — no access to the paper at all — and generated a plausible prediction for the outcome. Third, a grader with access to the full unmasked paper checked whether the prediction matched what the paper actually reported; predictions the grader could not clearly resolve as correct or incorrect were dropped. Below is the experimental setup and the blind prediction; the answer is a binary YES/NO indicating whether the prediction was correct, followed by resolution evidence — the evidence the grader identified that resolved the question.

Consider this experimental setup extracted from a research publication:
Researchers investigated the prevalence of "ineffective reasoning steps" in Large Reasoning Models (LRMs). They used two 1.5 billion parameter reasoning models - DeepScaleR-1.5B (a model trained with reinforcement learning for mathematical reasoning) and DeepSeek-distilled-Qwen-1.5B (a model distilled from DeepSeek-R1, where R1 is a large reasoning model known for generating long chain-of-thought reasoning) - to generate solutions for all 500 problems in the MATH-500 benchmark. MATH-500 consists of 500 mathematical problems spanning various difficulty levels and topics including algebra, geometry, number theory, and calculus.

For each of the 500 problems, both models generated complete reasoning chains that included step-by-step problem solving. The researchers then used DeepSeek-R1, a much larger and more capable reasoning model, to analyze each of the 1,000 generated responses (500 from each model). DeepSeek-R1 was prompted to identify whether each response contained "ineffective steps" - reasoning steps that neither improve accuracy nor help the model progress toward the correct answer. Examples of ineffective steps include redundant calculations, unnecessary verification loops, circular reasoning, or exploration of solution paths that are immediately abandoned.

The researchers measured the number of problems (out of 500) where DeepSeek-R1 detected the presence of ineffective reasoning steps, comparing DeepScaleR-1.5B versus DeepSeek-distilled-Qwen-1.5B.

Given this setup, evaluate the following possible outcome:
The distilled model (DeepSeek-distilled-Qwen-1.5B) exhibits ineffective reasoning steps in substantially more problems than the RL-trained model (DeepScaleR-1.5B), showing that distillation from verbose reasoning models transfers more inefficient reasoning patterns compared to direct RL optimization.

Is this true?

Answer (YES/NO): NO